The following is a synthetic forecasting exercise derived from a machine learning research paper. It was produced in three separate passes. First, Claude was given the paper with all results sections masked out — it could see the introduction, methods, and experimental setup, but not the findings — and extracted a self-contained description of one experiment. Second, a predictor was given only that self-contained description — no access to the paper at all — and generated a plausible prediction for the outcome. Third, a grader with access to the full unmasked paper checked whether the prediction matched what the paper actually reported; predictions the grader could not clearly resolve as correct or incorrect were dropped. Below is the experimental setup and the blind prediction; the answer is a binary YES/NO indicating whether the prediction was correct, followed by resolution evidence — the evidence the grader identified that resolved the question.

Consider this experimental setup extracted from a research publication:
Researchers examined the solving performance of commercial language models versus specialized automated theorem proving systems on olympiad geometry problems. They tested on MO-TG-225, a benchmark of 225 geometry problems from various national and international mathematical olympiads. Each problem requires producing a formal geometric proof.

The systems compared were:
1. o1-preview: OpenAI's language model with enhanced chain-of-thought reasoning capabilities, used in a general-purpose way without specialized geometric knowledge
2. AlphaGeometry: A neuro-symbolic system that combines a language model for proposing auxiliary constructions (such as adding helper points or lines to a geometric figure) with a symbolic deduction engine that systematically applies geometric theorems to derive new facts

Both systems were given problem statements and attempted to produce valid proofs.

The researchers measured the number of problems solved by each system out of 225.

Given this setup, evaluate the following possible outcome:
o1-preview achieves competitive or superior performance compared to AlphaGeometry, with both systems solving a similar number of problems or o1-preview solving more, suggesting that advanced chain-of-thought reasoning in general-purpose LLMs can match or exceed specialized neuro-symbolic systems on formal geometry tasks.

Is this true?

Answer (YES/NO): NO